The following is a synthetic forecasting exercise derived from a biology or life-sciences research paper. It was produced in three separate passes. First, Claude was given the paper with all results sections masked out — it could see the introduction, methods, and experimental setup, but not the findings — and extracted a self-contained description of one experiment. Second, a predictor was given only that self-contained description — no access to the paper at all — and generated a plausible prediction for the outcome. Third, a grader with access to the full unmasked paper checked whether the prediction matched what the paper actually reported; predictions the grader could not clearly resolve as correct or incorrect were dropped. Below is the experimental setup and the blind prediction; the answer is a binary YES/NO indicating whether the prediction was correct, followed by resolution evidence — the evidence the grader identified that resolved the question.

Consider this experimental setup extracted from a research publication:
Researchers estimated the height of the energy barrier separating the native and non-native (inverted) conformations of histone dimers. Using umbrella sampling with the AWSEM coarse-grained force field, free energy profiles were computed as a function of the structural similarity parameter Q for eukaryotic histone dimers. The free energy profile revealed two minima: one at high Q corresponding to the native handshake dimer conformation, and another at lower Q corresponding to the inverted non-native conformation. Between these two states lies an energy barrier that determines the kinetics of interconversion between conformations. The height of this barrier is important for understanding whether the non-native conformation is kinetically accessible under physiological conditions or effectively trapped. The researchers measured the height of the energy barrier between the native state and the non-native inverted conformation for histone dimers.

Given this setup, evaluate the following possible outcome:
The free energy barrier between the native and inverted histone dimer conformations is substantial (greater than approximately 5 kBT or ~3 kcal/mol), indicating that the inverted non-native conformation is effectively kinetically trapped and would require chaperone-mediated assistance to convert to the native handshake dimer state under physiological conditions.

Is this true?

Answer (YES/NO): YES